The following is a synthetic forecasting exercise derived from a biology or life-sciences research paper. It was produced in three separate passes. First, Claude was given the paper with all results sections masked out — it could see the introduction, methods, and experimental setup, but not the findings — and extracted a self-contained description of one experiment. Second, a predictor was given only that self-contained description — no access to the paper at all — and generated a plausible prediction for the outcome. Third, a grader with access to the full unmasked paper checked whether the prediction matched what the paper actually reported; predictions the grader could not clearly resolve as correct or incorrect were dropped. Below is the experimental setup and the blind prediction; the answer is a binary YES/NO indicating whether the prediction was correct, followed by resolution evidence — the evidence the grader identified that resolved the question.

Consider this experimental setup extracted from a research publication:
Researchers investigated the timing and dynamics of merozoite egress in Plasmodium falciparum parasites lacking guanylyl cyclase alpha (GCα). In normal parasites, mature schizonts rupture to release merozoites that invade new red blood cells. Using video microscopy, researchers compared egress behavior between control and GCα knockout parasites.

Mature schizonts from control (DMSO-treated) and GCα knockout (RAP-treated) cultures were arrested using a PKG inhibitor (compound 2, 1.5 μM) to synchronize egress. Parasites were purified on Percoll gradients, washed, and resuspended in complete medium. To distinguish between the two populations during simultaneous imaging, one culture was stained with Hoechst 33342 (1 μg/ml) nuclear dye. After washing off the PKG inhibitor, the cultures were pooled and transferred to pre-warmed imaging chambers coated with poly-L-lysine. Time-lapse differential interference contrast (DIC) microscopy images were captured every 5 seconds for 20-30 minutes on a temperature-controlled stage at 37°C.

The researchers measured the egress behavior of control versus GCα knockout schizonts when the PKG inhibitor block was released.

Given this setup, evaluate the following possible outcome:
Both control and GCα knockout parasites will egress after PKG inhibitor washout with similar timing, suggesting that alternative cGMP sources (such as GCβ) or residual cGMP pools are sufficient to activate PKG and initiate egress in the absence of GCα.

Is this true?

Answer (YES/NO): NO